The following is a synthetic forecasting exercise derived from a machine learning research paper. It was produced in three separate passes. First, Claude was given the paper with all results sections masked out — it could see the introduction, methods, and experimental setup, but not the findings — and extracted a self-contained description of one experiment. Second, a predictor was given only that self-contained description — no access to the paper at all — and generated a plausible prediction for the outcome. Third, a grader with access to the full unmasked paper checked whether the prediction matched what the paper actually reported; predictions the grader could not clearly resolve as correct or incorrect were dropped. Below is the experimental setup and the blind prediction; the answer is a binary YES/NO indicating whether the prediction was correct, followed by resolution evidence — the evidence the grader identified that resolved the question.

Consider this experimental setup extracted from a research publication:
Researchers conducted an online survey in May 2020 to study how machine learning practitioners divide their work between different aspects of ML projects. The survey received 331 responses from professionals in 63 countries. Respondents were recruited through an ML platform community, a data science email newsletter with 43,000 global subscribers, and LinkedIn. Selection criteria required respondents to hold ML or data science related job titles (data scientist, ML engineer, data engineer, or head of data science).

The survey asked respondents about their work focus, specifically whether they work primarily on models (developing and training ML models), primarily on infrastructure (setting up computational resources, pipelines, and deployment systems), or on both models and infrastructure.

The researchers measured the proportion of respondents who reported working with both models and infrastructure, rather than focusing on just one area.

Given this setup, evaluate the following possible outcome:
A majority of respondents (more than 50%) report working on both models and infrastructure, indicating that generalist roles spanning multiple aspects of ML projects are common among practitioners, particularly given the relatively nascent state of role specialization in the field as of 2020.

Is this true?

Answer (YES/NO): NO